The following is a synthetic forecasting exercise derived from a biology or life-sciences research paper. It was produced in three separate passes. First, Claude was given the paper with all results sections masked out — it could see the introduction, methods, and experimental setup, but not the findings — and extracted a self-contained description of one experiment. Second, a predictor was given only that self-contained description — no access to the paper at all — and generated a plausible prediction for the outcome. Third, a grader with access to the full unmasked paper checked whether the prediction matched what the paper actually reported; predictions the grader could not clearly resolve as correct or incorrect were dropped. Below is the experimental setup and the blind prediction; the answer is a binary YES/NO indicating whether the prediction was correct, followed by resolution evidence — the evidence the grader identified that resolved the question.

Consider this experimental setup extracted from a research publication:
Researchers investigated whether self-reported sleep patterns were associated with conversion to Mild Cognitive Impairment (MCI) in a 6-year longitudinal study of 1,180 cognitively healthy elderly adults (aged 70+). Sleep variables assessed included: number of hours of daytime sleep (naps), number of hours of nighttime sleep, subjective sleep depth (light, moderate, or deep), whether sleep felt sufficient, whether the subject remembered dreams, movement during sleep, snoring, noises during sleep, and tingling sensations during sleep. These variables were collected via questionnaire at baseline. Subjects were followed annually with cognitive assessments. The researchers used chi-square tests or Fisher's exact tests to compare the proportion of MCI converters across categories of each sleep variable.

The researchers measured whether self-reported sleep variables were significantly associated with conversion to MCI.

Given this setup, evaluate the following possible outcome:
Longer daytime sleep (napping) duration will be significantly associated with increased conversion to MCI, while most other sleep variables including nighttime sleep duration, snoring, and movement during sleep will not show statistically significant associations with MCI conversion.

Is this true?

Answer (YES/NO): NO